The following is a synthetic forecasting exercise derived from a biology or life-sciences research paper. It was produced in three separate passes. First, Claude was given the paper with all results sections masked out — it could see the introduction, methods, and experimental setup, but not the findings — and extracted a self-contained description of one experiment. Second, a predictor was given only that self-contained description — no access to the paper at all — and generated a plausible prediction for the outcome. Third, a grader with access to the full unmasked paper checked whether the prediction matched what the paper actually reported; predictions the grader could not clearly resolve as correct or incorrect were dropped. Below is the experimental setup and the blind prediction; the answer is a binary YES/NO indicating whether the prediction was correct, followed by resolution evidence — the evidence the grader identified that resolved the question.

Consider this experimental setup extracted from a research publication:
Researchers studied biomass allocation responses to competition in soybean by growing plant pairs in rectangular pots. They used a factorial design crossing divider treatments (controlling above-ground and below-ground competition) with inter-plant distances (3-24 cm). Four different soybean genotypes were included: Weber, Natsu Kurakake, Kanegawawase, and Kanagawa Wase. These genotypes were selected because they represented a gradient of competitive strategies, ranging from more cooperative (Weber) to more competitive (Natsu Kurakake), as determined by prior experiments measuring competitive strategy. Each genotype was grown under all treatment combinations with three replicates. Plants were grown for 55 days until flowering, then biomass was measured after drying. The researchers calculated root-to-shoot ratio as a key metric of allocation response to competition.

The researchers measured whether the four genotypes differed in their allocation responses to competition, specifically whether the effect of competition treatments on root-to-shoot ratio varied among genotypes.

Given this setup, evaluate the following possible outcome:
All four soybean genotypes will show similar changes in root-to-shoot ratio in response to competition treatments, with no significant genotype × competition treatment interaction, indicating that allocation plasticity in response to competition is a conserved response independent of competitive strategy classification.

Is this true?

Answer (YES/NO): YES